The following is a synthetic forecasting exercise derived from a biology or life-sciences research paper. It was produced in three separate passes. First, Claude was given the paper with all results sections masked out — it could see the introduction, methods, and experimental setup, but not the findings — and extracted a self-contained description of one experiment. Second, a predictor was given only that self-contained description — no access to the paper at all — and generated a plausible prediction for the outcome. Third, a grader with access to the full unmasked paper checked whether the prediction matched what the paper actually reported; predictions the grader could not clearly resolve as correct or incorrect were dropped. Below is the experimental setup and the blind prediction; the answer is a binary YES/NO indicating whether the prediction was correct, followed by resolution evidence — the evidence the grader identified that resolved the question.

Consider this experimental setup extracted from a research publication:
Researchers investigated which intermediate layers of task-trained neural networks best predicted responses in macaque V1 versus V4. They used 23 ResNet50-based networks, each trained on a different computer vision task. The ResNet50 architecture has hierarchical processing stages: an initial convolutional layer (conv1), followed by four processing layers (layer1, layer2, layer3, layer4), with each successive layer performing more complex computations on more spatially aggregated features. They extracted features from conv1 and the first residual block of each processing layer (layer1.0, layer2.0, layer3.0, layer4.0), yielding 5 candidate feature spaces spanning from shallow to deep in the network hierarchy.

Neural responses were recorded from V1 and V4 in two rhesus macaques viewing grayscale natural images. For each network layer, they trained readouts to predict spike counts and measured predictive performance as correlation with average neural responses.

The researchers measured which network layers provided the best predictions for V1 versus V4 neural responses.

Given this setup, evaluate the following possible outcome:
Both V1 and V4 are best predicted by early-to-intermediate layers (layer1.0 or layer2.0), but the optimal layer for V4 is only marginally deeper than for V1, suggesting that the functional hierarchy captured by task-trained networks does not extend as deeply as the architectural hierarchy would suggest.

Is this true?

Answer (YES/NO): NO